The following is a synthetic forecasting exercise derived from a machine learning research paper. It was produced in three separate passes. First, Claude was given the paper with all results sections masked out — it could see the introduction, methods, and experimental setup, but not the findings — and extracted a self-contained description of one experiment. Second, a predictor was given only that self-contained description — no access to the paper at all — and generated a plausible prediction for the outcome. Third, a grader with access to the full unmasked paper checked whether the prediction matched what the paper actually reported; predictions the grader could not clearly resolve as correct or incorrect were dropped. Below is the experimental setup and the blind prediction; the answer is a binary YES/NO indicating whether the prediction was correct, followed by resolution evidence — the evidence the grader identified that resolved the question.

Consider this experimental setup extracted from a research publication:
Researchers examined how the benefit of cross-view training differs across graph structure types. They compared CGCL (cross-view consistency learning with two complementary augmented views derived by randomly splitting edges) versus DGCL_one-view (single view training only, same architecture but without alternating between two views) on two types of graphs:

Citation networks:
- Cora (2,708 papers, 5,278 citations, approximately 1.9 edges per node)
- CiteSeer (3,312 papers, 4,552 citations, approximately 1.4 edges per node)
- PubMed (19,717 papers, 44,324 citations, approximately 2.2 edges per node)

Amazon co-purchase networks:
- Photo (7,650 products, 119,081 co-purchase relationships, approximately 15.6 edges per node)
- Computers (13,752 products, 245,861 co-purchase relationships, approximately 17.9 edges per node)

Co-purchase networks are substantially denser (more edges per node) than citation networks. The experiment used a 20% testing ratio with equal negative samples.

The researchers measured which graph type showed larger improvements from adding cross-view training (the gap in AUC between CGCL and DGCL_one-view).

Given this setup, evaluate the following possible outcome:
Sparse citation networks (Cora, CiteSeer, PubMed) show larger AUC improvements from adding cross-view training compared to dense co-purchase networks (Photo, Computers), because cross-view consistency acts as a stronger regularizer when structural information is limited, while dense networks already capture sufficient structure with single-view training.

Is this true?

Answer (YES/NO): YES